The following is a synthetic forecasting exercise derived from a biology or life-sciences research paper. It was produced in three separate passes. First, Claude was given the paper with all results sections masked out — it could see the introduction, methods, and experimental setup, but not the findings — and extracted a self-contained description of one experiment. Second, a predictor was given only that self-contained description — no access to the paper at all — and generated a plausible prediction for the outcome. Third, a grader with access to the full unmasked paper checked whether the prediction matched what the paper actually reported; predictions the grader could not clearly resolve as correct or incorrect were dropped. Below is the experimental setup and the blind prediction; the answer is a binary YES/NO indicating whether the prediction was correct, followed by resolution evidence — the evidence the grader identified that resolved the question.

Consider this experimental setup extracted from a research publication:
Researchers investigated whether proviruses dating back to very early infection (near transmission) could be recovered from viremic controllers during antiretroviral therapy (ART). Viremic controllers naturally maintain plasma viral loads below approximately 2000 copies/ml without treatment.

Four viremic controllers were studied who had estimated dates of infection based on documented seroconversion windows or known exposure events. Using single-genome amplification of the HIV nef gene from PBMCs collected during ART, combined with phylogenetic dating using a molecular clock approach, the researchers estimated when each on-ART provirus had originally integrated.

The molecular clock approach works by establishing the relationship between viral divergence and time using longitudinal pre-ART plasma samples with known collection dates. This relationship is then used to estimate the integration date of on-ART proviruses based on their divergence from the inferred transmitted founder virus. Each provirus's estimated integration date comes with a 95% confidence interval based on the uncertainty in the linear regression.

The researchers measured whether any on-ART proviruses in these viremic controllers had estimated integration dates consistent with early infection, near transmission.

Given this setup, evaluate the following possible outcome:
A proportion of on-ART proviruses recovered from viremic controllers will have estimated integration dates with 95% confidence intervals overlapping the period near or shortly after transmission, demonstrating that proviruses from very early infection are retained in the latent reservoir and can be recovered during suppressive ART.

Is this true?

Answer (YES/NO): YES